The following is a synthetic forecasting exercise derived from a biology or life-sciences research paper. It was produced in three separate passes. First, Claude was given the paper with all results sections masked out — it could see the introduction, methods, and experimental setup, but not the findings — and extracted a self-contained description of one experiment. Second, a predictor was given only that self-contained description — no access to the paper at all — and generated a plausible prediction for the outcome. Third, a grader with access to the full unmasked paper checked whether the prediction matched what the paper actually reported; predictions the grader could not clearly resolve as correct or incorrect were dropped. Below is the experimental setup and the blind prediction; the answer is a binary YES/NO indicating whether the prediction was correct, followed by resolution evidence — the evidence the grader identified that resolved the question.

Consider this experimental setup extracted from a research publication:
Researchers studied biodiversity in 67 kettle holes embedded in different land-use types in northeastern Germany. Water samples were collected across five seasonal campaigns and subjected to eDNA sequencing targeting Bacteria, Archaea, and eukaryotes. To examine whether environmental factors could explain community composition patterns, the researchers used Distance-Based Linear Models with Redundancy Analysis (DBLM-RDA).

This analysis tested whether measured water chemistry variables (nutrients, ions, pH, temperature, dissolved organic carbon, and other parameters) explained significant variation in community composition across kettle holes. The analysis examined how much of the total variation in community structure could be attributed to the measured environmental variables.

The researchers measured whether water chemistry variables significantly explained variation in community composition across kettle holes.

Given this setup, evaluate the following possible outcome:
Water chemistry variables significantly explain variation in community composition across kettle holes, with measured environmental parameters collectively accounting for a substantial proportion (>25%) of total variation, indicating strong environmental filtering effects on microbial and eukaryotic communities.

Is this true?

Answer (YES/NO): NO